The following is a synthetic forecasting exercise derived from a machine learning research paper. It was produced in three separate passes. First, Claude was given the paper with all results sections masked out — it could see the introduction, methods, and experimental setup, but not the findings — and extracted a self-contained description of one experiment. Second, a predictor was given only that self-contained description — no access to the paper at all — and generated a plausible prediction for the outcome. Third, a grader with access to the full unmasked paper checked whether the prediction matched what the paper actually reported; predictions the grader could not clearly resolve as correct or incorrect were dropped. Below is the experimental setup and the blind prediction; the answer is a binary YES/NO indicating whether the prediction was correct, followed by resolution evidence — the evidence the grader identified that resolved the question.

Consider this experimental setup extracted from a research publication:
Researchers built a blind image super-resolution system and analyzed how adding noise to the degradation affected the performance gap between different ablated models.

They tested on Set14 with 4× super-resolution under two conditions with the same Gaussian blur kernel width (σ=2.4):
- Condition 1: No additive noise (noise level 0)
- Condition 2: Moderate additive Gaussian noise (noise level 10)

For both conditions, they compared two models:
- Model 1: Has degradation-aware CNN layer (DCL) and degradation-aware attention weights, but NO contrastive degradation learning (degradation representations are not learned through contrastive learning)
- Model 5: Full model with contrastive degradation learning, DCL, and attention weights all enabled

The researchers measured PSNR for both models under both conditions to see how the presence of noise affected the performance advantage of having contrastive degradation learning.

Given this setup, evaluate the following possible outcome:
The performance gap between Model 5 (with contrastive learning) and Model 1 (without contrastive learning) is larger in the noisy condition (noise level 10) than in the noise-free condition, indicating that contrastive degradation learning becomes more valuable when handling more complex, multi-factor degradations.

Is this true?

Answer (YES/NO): NO